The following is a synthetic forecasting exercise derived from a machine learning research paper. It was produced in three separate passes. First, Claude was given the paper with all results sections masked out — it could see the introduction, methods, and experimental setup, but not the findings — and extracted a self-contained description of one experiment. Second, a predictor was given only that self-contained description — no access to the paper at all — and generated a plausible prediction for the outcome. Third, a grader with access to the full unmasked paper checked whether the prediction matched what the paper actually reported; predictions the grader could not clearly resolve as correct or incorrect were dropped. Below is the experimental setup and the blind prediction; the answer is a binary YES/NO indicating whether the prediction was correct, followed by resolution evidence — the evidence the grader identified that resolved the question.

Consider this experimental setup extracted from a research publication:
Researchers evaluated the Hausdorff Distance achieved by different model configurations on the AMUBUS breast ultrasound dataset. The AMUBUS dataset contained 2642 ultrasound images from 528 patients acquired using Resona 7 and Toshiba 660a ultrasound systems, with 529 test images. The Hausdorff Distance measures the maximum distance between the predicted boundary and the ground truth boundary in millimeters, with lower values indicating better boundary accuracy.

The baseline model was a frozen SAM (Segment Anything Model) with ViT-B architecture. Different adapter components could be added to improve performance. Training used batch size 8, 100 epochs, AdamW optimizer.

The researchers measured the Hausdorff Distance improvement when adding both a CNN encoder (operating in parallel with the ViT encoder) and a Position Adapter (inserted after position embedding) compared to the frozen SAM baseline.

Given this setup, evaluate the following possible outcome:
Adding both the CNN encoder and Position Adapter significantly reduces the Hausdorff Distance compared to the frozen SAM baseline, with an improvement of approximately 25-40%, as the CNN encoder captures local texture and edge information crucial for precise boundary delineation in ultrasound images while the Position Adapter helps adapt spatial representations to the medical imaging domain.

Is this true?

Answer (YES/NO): NO